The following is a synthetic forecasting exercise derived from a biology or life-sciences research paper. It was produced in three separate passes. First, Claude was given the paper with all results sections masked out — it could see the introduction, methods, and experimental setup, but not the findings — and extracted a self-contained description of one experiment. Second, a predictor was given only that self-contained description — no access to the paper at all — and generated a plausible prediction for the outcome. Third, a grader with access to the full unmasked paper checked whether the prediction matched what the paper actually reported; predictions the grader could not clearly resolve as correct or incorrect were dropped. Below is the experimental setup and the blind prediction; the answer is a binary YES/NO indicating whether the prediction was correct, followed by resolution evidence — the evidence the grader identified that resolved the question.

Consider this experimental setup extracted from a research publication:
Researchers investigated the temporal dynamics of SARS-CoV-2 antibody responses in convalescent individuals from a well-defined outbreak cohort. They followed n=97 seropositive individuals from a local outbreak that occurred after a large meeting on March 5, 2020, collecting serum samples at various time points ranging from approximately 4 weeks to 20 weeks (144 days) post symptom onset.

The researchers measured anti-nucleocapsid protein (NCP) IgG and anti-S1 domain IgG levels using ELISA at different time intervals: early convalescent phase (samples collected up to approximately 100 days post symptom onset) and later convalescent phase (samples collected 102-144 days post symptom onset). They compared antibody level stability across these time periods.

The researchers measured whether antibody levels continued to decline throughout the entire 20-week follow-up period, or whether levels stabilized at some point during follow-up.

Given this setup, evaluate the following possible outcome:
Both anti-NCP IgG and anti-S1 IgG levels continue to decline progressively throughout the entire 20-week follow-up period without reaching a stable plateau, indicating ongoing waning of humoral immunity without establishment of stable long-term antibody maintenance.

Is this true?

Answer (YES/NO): NO